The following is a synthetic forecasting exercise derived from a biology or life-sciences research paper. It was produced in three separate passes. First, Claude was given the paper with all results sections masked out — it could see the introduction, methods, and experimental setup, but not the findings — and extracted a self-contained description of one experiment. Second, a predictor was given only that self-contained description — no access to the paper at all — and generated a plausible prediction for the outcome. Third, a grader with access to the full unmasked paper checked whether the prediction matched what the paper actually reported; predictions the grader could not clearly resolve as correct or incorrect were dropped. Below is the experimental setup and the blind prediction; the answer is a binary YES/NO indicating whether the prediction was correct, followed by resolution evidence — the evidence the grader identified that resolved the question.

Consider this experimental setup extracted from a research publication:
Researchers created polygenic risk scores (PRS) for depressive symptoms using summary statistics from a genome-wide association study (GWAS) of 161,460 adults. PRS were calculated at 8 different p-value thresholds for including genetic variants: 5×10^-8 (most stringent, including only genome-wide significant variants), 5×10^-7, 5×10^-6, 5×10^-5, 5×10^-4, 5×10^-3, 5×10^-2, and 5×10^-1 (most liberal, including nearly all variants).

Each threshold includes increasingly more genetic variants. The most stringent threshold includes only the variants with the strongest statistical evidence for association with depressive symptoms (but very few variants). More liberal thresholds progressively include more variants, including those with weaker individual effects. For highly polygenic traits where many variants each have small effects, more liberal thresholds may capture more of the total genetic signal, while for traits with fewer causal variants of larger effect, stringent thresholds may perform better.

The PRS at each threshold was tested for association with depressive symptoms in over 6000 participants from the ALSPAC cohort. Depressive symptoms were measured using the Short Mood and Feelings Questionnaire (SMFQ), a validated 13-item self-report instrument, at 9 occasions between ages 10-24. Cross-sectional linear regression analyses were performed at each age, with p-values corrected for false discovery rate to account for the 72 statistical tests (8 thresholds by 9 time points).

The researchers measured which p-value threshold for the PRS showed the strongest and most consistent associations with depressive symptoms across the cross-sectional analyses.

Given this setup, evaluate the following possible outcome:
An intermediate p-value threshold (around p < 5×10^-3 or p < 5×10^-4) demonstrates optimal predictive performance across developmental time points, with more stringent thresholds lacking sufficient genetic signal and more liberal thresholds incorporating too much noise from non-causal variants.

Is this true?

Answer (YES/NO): YES